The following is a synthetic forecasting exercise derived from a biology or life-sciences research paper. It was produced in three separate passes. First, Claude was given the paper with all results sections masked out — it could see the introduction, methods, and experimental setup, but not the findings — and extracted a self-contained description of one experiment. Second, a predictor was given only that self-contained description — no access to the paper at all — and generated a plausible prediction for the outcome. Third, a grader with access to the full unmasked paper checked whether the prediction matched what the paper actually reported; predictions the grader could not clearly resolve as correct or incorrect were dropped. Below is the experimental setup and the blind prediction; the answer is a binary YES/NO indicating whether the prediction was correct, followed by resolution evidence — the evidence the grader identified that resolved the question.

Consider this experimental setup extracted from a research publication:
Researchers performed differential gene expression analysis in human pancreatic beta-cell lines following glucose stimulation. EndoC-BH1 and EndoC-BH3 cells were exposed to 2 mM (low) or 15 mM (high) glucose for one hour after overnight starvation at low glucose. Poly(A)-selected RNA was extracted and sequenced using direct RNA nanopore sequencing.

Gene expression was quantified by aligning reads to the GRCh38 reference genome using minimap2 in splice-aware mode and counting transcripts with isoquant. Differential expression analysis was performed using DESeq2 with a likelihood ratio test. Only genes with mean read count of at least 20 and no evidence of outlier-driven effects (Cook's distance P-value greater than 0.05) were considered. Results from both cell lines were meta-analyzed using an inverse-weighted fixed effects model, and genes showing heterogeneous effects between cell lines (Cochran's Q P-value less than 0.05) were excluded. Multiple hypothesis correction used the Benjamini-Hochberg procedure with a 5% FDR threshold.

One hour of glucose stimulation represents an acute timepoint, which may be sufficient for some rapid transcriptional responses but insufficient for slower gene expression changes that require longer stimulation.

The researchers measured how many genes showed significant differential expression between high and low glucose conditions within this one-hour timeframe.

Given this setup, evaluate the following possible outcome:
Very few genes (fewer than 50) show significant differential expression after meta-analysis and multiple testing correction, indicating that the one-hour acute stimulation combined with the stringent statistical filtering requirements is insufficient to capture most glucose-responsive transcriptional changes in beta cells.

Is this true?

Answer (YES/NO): NO